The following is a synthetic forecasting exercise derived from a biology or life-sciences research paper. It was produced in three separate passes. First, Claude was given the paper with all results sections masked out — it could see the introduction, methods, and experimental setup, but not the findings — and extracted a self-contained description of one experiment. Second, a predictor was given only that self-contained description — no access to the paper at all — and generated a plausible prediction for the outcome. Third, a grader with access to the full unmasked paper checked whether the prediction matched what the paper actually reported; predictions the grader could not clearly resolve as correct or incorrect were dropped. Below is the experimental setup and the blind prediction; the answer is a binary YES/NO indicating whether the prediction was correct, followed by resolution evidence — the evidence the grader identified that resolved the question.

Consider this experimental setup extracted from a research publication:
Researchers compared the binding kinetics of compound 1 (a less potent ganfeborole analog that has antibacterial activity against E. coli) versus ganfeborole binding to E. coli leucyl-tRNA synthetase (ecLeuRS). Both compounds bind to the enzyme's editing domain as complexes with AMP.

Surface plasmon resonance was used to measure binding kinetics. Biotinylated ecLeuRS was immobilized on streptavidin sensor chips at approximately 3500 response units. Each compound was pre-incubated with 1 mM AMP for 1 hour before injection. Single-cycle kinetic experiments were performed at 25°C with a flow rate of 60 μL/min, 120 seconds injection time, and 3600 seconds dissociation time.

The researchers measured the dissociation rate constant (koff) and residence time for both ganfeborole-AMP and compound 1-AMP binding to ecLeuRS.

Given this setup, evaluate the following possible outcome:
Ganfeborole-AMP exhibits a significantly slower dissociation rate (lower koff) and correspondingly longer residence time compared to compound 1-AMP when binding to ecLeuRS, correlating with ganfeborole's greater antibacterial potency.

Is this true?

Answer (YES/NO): NO